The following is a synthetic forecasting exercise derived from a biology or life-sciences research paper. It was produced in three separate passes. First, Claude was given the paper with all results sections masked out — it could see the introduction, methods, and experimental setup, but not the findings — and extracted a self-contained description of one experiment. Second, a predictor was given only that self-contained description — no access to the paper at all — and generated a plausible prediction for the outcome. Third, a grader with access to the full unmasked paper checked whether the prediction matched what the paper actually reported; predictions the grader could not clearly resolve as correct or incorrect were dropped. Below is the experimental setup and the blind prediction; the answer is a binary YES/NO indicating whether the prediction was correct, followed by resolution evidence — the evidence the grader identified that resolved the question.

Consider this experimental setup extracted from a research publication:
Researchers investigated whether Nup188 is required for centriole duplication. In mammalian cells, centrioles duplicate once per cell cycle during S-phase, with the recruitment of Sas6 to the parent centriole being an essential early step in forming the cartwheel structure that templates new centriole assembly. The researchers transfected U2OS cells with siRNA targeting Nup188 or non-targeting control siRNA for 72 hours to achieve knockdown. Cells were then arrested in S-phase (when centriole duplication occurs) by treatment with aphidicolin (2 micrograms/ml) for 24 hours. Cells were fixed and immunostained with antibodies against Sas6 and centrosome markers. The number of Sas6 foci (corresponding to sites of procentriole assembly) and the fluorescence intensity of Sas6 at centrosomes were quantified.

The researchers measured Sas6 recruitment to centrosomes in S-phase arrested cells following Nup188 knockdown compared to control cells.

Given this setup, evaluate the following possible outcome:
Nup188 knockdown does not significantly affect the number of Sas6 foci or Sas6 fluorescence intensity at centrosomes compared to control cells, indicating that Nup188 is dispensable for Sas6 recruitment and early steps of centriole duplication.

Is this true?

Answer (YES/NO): NO